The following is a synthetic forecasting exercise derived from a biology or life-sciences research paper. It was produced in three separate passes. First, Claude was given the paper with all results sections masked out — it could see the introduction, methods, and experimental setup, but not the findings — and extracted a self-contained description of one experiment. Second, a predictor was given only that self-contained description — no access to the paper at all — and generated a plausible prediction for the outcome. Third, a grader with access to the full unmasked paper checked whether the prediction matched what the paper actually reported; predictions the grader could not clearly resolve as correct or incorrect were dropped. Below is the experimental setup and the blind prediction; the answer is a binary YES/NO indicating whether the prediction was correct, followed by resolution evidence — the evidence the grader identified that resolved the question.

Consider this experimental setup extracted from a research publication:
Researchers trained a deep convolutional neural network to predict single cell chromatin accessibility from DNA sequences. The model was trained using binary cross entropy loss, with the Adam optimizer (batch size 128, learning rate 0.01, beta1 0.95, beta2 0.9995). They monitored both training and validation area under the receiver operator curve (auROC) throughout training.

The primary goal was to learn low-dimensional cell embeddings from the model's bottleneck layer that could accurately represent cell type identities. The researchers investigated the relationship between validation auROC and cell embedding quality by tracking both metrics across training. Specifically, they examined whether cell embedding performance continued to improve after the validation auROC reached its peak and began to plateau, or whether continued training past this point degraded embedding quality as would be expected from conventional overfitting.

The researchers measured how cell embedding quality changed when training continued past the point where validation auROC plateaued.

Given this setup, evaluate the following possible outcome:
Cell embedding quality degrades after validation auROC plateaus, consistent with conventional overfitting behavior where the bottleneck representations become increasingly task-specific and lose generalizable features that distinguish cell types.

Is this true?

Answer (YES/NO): NO